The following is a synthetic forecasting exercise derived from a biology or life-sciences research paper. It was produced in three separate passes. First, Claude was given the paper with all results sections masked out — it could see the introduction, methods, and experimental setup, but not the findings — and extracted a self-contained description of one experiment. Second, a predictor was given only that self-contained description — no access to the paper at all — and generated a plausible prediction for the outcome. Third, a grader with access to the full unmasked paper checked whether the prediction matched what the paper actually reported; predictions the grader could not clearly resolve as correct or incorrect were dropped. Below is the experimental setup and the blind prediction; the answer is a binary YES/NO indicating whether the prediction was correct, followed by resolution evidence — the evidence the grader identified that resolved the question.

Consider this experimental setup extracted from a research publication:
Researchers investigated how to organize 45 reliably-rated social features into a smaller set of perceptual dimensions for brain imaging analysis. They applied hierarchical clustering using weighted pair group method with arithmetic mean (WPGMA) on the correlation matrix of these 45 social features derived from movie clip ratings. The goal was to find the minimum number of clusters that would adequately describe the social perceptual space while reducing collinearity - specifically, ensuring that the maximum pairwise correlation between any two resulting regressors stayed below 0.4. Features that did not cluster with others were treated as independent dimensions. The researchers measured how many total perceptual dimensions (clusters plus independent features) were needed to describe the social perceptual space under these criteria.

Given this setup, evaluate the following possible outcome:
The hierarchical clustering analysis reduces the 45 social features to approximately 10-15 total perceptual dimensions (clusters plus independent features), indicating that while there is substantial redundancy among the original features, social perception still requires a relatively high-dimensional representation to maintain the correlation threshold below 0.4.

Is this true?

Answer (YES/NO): YES